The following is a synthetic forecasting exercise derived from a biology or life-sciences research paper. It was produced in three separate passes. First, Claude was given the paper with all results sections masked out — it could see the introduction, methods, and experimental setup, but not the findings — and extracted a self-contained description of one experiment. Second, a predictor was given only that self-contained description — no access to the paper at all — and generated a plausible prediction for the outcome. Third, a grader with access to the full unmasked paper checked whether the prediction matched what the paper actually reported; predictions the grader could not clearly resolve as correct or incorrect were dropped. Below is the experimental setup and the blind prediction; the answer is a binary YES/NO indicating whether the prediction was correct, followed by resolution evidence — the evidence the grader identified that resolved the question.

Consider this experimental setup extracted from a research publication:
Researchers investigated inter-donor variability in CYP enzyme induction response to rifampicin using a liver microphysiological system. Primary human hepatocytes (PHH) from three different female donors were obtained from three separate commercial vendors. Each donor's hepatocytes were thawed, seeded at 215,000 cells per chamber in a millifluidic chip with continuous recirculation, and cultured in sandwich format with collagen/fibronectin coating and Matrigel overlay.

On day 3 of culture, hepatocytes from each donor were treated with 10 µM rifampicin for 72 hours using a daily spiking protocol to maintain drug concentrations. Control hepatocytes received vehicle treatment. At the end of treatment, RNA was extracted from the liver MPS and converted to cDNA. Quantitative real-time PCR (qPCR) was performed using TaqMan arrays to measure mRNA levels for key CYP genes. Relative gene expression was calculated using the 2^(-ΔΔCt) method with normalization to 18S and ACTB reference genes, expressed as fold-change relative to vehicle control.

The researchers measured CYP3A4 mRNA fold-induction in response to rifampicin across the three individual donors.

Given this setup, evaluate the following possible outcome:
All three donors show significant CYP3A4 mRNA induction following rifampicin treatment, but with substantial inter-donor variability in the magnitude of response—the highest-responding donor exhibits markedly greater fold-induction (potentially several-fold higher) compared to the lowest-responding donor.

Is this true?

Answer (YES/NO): YES